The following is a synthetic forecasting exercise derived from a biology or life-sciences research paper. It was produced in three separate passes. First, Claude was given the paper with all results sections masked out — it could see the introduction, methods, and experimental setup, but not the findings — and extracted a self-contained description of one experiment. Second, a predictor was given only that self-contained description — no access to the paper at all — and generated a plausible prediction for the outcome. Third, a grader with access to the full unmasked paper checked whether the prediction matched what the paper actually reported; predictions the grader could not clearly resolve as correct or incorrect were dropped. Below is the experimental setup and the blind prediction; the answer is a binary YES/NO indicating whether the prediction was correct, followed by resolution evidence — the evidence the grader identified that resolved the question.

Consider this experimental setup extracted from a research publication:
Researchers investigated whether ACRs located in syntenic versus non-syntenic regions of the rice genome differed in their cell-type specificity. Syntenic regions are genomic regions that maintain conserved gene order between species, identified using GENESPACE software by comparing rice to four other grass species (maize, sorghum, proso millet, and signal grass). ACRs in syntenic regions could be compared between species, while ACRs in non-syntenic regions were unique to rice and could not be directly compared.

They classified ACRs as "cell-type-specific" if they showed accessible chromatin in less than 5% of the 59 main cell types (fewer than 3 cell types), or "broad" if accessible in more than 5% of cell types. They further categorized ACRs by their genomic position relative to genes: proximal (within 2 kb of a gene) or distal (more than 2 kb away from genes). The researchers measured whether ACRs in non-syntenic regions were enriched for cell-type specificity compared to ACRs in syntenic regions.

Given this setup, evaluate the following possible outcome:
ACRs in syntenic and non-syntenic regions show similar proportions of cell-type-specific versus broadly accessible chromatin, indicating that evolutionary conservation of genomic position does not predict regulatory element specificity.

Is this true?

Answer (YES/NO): NO